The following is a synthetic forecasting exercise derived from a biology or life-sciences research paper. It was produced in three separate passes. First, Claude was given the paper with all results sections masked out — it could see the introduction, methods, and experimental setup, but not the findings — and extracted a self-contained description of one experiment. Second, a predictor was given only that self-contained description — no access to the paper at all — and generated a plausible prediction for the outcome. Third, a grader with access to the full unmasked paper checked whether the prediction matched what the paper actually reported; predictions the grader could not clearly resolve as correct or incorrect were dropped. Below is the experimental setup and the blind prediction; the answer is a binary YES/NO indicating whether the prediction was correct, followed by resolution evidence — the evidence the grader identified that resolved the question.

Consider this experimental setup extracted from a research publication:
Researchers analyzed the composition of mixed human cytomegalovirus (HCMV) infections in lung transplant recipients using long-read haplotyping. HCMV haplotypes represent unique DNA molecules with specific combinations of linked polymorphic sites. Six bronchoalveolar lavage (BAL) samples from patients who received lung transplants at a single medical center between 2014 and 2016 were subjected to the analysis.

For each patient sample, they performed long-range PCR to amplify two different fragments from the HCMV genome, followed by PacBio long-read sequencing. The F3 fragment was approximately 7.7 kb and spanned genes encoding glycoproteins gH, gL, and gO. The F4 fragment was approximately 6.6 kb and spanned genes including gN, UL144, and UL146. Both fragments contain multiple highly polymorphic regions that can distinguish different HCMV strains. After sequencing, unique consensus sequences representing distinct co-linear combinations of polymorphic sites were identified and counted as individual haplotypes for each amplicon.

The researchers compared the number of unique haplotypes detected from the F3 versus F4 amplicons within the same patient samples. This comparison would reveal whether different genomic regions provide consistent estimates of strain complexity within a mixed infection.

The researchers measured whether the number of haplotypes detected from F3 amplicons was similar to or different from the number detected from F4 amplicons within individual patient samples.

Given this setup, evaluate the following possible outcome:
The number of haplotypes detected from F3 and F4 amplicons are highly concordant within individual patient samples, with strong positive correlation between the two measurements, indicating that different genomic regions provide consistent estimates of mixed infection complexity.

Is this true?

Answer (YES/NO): YES